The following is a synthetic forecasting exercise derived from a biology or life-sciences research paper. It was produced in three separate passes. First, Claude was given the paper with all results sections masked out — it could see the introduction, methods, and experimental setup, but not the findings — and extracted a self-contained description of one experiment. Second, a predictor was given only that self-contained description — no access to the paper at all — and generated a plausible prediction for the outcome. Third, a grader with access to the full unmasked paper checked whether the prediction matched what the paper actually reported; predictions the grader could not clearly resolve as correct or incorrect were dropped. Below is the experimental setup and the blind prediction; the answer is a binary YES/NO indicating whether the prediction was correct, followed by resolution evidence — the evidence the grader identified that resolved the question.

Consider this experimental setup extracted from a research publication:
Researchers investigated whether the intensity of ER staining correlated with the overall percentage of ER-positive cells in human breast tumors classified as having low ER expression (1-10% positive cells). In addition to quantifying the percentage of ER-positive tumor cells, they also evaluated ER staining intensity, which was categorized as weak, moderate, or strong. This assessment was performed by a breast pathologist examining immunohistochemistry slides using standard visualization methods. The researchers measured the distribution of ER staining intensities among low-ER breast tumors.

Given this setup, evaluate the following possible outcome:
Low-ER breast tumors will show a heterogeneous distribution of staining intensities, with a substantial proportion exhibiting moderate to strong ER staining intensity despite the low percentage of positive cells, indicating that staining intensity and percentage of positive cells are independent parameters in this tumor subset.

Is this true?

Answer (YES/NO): NO